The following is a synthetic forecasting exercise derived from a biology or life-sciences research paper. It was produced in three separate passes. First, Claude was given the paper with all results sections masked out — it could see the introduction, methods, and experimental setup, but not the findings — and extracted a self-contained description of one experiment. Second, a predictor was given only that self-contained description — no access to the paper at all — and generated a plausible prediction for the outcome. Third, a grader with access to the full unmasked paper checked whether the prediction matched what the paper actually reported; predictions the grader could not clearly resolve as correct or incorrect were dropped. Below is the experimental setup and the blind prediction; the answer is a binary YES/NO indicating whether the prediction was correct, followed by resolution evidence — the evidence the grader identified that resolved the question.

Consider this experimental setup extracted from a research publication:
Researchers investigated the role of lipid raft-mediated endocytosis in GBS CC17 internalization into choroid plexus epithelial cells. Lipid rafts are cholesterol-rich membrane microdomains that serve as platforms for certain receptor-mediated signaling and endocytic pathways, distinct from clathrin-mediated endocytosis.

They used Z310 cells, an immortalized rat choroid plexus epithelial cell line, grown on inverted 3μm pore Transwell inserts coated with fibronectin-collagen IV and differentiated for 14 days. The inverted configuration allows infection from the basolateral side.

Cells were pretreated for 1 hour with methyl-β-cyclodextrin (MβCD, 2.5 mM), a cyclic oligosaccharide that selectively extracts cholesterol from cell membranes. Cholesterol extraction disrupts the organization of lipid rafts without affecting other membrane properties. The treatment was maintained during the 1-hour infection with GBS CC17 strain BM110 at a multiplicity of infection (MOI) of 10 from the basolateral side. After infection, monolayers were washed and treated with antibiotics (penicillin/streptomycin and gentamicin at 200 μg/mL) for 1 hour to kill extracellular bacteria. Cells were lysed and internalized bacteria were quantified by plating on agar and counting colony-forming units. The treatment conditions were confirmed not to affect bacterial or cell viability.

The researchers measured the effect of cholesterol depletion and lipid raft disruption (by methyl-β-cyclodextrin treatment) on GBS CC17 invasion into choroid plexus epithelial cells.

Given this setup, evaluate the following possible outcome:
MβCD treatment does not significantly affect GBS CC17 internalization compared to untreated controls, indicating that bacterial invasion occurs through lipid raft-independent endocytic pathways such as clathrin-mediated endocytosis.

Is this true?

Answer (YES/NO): NO